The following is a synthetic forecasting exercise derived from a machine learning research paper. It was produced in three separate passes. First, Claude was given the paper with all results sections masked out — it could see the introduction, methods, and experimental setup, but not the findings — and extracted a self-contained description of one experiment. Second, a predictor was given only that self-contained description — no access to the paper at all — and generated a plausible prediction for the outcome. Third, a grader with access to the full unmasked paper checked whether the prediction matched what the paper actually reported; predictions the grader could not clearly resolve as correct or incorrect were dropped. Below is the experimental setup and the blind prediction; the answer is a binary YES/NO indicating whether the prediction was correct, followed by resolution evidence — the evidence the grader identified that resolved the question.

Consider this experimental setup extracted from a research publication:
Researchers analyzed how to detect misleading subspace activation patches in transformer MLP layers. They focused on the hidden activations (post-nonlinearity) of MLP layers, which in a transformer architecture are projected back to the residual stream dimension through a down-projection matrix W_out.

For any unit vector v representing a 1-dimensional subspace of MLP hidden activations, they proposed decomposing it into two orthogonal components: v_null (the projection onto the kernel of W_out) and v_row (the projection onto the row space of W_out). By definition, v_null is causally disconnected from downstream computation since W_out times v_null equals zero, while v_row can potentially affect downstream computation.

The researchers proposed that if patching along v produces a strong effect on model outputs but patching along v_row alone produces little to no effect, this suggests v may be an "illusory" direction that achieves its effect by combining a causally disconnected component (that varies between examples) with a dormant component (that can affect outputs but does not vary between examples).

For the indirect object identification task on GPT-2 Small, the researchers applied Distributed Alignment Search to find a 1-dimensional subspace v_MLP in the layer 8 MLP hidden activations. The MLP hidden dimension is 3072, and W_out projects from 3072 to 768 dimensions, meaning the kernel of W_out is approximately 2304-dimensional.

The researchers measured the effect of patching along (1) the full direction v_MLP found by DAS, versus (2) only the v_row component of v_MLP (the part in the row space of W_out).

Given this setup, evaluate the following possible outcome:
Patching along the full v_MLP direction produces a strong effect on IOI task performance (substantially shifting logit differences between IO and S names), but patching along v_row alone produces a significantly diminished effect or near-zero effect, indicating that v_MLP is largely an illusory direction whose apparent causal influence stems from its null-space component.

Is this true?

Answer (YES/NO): YES